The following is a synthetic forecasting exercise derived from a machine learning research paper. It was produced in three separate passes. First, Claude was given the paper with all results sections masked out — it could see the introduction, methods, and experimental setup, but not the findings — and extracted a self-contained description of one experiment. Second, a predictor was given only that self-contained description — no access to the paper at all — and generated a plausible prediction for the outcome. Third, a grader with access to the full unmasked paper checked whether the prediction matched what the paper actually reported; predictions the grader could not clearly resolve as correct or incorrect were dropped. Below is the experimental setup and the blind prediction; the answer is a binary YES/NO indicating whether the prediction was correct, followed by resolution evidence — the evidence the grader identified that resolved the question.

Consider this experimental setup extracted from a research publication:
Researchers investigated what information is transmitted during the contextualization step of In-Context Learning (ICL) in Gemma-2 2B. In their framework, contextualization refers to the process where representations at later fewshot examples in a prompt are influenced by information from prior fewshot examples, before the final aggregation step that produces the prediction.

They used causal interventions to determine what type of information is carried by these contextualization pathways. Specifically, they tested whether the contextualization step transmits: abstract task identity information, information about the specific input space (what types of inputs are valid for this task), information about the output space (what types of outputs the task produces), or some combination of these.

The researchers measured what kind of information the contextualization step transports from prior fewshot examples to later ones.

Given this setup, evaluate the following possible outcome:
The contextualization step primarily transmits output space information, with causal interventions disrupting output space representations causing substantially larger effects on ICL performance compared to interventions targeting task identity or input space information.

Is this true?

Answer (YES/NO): NO